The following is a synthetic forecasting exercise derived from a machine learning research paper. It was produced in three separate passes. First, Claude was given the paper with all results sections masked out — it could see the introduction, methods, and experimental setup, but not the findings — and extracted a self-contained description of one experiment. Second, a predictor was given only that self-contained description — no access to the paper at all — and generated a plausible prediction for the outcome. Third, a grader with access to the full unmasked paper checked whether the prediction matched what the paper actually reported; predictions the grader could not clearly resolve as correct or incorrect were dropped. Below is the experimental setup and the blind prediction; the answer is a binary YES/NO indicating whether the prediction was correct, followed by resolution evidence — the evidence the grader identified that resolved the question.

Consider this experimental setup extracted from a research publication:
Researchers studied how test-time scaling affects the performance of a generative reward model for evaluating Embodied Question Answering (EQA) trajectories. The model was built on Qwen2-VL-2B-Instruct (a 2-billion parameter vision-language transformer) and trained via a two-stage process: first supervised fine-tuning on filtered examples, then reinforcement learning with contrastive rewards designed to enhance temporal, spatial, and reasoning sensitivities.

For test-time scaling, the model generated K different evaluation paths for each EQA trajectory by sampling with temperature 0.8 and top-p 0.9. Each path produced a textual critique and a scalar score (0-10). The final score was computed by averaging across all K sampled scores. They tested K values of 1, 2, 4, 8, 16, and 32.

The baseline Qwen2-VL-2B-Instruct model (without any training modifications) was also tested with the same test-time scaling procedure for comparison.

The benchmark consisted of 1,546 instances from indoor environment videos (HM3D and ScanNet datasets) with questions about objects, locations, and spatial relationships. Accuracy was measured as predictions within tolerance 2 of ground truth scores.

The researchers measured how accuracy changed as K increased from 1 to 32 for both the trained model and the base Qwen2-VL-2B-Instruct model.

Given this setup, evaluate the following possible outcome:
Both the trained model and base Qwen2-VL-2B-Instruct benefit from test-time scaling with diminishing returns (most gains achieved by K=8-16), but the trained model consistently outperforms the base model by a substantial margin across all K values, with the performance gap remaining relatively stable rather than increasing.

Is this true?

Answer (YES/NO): NO